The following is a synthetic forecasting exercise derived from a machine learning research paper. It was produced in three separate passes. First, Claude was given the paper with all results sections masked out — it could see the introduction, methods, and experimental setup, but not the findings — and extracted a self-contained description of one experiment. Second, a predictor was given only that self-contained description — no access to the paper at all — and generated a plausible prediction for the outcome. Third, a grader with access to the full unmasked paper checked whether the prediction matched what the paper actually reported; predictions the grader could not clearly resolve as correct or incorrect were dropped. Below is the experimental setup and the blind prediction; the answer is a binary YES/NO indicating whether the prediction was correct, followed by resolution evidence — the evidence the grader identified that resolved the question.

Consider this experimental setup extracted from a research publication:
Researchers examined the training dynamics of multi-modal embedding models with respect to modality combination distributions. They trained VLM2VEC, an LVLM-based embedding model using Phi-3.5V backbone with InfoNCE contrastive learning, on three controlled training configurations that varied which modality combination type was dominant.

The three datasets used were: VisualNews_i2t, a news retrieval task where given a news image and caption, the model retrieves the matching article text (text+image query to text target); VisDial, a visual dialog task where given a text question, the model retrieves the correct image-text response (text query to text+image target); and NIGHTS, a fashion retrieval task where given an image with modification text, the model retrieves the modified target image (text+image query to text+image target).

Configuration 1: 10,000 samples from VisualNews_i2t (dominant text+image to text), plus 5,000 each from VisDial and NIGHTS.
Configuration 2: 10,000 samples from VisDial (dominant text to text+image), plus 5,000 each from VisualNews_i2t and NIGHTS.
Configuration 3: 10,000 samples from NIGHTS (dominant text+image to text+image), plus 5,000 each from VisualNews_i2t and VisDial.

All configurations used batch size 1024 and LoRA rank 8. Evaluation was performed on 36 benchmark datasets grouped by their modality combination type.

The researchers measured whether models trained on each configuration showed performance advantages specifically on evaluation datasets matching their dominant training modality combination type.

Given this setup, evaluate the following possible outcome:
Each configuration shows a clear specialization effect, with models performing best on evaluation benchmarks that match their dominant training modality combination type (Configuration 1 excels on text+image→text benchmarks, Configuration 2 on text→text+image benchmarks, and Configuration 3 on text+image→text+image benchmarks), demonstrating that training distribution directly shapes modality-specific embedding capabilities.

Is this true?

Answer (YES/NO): YES